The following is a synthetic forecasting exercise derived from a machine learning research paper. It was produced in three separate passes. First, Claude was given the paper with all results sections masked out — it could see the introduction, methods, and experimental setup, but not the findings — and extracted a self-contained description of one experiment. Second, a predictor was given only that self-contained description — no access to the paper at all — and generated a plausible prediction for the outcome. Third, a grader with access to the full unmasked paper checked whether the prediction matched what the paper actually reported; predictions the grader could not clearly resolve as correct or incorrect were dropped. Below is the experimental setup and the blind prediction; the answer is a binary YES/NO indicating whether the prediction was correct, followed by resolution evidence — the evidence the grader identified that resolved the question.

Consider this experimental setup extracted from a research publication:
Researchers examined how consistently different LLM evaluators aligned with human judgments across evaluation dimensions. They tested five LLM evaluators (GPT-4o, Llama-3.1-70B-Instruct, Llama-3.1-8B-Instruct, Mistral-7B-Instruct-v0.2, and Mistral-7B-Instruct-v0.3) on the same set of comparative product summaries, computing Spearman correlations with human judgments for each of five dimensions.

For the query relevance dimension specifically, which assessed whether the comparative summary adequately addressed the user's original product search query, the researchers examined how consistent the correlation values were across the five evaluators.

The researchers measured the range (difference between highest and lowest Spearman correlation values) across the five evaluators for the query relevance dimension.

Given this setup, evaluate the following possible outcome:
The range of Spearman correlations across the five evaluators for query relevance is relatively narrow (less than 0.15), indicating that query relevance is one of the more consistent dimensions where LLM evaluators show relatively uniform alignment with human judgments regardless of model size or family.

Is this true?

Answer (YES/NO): YES